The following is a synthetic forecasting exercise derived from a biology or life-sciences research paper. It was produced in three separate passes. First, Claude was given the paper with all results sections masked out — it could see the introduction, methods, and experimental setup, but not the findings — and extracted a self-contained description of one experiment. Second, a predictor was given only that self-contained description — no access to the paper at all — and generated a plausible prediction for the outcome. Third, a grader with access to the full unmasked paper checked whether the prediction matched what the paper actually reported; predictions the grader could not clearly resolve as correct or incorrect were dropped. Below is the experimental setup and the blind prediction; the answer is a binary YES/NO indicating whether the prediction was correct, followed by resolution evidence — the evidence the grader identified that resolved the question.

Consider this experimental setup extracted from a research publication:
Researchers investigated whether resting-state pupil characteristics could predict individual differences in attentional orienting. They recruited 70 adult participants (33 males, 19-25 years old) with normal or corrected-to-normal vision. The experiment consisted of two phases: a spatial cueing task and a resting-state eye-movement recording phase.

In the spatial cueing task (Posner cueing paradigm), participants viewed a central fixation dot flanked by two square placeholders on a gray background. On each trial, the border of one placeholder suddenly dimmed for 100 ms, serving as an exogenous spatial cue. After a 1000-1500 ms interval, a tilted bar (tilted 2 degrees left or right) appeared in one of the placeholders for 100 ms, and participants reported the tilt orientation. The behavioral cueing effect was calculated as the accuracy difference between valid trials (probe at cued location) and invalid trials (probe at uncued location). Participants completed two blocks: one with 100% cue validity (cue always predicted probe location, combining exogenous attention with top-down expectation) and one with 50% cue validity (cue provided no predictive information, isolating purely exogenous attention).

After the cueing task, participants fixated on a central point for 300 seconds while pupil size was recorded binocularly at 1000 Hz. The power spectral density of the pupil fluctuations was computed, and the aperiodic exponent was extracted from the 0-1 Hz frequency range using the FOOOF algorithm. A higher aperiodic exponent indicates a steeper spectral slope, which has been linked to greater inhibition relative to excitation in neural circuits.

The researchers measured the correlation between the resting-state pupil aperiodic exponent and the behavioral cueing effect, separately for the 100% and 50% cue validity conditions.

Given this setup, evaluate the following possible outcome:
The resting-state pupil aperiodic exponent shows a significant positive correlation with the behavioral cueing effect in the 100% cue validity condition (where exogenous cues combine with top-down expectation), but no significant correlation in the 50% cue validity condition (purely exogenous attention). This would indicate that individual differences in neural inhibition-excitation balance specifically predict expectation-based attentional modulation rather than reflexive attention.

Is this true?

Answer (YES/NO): NO